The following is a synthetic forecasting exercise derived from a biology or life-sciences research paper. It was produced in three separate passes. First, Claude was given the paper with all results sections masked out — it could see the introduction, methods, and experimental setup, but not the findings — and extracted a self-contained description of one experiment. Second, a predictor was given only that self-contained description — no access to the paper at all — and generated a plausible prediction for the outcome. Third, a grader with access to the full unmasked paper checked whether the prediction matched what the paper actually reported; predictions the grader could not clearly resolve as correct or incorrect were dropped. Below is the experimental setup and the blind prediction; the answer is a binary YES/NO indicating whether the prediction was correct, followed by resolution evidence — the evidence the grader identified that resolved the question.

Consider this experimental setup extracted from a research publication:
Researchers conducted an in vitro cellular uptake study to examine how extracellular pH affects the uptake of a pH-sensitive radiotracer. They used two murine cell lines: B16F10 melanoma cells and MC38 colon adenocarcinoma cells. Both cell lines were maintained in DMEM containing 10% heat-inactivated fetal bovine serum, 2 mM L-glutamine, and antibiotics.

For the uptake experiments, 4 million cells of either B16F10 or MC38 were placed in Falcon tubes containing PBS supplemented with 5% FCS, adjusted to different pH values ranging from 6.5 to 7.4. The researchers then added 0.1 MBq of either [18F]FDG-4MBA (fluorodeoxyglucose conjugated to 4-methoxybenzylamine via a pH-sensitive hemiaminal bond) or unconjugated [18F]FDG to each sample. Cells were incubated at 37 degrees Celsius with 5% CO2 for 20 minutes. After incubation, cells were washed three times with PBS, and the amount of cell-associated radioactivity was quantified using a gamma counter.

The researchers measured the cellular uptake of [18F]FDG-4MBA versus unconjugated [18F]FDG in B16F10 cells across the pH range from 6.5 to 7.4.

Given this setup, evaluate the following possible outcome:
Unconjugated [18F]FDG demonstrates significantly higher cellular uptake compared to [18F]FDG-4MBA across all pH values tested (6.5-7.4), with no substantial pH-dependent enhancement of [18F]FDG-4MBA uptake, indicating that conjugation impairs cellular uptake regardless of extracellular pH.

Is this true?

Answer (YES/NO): NO